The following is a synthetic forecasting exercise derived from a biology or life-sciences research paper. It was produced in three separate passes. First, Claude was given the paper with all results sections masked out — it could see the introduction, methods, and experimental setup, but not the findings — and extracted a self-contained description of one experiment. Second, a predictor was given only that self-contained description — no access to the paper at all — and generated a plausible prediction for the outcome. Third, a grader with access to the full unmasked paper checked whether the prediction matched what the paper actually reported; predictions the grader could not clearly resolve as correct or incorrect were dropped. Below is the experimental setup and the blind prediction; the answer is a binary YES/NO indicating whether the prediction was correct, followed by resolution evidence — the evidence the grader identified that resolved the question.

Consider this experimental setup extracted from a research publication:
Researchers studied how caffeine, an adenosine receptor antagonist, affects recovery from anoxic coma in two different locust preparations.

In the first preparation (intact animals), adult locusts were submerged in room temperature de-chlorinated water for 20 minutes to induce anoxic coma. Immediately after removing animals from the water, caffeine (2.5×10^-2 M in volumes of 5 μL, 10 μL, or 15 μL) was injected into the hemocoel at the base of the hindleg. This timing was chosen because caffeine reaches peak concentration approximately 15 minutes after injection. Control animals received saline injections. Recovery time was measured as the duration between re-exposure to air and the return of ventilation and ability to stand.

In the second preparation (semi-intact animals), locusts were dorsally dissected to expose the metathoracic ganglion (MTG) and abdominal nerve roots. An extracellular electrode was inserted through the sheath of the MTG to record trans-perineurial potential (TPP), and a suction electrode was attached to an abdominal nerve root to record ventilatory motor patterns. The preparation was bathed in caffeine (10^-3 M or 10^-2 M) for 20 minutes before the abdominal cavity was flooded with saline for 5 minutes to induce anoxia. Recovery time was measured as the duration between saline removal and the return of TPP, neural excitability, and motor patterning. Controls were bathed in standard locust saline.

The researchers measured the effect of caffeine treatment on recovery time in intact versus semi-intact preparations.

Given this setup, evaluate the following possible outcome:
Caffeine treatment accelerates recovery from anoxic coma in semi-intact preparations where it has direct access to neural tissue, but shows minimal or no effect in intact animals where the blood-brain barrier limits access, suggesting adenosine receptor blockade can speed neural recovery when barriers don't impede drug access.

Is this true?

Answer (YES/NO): NO